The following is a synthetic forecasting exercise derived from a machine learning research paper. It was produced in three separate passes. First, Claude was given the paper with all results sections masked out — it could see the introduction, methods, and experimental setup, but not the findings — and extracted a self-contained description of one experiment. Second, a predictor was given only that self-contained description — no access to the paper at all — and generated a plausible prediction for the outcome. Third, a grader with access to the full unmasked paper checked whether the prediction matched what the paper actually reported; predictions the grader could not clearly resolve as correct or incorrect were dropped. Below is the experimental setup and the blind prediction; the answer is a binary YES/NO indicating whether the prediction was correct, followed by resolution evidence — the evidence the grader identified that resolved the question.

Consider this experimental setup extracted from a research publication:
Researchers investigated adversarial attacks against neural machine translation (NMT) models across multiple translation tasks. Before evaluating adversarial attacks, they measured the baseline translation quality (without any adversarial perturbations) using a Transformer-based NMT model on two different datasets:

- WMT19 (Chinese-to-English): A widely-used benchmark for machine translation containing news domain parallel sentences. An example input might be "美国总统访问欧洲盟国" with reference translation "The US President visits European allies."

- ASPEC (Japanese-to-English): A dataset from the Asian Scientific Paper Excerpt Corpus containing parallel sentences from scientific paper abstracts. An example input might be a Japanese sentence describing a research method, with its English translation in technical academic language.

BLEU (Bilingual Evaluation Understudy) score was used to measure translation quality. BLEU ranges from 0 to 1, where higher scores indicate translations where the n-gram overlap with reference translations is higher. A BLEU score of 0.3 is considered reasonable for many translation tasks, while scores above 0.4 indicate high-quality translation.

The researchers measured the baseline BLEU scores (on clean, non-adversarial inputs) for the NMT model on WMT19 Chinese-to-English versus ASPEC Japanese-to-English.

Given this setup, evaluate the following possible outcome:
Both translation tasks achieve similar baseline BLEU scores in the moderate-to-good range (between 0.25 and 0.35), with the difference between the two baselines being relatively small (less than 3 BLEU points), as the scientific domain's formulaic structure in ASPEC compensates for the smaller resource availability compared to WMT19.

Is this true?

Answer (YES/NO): NO